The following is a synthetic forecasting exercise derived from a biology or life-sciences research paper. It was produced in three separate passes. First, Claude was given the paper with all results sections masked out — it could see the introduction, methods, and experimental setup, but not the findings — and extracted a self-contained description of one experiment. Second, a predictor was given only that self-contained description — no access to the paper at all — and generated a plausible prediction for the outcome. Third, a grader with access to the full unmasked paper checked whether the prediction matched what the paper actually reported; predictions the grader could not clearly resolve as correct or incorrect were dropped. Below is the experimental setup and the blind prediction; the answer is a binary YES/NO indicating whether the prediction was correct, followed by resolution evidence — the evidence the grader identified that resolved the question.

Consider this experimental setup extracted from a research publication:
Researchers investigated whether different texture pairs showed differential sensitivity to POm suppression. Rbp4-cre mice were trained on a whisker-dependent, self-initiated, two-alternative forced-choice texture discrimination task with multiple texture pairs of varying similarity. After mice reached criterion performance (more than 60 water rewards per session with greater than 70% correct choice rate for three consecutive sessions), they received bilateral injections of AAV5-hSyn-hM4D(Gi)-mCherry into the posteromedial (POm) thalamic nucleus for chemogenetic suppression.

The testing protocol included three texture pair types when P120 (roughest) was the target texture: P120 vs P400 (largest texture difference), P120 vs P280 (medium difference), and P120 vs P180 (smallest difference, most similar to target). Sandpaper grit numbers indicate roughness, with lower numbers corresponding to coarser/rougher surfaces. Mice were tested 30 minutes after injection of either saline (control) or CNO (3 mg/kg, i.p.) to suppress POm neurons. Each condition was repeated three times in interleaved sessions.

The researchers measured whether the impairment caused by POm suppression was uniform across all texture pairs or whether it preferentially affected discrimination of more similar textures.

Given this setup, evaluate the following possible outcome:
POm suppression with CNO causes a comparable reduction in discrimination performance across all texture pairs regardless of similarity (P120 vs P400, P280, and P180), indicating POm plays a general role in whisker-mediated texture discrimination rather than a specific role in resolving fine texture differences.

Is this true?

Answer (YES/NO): NO